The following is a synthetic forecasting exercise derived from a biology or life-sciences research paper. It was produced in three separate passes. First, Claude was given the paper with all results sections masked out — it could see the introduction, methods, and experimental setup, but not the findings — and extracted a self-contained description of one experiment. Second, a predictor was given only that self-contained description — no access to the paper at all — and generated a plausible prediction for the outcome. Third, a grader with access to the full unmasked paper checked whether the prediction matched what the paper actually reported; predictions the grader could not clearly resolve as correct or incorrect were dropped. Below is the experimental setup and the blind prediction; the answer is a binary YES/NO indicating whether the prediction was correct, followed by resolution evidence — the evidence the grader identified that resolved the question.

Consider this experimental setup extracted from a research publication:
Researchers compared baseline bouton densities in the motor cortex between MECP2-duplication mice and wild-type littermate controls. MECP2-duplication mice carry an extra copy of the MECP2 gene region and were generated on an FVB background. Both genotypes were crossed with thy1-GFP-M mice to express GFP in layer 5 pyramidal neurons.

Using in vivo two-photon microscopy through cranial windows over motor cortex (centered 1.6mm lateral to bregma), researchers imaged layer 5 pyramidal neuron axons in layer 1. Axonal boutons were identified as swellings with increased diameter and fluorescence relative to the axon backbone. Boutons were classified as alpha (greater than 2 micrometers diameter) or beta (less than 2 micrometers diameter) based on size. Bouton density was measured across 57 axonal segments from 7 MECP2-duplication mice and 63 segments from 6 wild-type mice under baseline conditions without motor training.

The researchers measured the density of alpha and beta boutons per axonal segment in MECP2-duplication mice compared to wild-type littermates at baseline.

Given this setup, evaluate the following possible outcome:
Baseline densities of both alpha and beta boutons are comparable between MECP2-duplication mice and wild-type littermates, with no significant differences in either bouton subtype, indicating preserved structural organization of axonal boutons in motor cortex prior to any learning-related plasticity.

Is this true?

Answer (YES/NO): YES